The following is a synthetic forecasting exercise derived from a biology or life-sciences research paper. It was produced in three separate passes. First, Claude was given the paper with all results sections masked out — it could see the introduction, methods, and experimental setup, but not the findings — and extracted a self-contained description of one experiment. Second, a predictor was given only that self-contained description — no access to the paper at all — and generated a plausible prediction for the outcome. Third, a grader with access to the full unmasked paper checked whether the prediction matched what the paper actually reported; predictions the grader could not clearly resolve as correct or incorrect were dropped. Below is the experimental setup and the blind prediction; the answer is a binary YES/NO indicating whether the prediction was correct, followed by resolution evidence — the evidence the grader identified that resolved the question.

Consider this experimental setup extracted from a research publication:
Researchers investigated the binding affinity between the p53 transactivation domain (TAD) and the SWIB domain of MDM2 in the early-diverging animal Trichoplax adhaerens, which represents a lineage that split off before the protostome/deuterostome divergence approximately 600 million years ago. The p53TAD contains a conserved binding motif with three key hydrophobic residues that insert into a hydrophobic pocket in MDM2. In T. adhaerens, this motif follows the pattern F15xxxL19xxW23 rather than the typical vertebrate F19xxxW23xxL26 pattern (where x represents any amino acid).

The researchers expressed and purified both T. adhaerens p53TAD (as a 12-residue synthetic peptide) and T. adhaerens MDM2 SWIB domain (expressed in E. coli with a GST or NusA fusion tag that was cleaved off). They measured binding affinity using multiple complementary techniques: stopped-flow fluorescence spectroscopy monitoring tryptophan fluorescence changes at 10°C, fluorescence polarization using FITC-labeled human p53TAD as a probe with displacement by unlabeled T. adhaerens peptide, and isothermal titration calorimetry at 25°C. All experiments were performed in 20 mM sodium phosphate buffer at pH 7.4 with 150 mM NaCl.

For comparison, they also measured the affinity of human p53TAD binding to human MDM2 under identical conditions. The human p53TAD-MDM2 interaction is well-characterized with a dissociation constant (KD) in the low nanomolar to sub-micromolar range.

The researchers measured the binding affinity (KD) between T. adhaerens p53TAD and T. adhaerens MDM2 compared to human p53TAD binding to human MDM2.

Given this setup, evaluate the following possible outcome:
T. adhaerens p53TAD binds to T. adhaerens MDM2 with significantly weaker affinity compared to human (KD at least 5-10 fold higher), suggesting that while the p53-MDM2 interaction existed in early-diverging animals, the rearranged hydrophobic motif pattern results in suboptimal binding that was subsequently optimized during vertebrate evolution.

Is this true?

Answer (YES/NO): NO